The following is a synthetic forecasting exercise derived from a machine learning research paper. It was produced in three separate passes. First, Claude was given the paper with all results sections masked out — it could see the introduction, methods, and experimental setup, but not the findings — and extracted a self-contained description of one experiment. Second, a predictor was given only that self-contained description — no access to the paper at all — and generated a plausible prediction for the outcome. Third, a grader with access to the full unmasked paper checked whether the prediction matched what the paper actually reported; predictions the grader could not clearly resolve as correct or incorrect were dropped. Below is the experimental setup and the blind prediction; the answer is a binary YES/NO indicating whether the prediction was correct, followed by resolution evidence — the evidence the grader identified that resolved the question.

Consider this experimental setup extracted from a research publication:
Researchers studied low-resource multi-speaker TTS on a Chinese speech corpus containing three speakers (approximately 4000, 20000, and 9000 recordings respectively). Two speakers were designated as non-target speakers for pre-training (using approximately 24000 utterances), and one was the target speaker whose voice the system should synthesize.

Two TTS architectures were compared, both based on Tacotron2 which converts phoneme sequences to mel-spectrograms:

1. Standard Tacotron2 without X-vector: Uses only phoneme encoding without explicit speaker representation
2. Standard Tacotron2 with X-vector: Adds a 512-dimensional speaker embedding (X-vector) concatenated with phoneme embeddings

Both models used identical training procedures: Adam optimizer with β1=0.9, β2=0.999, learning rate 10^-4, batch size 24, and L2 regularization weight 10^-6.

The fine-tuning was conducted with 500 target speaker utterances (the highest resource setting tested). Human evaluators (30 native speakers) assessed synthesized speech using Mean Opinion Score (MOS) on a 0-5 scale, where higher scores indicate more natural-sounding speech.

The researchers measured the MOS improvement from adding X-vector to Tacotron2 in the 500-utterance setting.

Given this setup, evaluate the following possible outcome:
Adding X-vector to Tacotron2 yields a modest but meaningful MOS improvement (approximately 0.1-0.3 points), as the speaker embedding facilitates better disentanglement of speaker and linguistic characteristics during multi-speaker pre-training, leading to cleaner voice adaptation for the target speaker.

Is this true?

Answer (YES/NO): NO